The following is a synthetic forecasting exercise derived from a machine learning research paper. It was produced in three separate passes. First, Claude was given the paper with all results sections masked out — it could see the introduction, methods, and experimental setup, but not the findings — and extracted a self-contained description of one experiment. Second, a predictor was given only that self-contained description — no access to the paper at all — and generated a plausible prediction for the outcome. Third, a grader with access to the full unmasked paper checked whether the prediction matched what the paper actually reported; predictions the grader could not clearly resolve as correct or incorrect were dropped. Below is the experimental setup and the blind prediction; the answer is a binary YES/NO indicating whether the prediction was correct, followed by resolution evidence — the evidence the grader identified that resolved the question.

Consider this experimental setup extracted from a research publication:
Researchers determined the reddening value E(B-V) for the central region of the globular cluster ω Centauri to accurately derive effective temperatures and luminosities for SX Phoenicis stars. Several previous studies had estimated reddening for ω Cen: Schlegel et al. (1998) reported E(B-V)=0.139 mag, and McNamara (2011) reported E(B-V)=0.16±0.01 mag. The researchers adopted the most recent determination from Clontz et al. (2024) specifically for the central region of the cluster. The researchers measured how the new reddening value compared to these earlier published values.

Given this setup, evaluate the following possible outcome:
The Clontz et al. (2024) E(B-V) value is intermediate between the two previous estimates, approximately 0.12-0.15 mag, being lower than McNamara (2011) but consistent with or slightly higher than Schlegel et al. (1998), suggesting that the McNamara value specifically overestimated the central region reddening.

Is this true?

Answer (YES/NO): NO